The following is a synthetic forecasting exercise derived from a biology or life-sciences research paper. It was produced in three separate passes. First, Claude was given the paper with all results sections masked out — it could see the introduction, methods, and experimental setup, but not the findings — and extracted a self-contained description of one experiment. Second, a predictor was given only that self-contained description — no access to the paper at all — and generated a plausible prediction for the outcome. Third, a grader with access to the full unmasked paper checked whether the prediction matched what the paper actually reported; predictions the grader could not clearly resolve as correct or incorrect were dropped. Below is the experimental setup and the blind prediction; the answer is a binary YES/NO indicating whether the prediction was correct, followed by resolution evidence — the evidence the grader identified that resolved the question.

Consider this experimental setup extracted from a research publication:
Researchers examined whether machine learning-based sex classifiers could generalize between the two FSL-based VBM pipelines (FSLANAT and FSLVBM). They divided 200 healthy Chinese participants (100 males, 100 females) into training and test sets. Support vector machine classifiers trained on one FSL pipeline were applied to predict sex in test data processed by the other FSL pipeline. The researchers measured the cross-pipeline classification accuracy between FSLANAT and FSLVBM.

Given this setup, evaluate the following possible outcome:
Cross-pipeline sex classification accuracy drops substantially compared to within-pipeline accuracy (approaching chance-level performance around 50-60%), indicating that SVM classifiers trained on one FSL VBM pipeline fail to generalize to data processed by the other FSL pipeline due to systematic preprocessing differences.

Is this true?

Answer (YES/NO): NO